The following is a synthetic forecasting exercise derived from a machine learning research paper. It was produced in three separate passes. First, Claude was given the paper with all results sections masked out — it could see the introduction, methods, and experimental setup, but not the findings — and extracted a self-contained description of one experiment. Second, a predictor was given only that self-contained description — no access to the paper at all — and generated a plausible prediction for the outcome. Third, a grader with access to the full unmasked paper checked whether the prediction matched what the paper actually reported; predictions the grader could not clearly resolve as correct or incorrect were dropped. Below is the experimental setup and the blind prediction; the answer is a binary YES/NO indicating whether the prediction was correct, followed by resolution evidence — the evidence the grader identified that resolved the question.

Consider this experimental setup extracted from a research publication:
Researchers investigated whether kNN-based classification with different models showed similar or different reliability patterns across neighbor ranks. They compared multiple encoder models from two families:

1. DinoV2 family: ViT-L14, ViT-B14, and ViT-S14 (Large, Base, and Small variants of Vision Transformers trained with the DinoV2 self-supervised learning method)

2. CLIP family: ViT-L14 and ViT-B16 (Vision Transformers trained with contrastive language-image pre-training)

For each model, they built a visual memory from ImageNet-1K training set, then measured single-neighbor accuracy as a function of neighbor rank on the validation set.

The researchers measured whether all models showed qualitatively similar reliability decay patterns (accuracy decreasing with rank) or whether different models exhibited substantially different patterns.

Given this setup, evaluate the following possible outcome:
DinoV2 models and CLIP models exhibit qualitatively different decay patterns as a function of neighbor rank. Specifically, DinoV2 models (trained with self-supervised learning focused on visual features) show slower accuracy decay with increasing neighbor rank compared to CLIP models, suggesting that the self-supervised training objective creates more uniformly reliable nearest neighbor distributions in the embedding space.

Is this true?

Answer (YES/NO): NO